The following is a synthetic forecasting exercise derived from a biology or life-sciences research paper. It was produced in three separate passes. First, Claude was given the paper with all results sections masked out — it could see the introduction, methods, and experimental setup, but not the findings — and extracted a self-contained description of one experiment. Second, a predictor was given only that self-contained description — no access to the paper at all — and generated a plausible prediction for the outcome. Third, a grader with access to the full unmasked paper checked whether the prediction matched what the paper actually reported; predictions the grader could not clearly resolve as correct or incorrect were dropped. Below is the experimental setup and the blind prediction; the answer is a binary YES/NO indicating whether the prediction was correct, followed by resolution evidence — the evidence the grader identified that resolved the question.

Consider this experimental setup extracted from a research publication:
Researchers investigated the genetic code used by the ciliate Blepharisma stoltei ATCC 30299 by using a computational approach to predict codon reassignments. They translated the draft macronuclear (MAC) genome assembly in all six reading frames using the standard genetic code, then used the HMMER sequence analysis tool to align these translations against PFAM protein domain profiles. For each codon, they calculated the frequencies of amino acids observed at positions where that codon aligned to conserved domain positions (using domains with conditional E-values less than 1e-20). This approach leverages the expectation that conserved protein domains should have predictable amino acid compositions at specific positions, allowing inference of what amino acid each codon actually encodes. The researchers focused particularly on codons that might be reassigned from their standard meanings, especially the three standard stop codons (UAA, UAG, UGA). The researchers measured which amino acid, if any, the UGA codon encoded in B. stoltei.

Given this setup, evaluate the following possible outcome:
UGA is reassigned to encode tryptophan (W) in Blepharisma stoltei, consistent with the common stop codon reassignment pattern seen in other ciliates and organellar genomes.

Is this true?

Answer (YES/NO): YES